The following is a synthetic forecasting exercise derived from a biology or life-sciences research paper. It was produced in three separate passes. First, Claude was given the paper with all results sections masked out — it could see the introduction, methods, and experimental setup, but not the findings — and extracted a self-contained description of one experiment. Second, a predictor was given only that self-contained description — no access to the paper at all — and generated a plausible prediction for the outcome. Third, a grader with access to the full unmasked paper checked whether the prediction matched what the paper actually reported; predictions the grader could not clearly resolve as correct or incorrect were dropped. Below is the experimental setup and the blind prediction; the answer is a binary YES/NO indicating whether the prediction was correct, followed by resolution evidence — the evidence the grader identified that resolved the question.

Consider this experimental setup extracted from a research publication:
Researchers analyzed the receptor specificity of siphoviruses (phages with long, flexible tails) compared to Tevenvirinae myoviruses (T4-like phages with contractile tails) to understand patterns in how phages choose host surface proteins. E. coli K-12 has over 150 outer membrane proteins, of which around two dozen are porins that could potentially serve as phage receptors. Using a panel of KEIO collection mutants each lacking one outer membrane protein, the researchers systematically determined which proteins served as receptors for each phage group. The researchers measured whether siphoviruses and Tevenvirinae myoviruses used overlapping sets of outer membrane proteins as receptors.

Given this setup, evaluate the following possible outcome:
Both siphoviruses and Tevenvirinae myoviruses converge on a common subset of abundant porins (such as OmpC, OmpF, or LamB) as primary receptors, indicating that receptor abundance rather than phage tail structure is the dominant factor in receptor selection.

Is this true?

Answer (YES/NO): NO